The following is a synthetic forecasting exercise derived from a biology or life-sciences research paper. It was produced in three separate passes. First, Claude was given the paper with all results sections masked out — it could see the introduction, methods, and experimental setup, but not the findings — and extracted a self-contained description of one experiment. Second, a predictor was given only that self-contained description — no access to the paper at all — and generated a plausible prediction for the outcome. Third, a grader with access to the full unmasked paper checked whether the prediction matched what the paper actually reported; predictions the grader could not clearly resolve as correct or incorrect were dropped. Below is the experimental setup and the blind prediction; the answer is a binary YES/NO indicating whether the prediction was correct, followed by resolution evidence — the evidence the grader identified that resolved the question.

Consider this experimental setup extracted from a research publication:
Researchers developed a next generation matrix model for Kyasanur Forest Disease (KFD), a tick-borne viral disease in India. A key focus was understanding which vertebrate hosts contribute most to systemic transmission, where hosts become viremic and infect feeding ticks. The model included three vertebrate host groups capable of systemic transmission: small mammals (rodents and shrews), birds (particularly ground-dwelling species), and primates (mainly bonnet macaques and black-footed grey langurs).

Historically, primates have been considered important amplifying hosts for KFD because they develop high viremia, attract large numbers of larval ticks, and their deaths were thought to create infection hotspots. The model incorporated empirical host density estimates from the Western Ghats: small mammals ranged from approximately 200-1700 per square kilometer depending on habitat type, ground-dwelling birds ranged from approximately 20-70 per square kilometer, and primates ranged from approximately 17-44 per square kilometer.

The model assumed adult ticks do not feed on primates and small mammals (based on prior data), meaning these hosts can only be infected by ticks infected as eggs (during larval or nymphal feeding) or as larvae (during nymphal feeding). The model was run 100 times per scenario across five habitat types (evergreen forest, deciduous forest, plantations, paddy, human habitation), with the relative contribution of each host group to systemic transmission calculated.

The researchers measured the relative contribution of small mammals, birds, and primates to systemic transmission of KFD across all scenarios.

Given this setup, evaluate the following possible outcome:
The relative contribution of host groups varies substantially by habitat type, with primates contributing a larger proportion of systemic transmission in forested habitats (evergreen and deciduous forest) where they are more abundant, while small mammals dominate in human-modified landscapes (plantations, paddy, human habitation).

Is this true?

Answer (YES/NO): NO